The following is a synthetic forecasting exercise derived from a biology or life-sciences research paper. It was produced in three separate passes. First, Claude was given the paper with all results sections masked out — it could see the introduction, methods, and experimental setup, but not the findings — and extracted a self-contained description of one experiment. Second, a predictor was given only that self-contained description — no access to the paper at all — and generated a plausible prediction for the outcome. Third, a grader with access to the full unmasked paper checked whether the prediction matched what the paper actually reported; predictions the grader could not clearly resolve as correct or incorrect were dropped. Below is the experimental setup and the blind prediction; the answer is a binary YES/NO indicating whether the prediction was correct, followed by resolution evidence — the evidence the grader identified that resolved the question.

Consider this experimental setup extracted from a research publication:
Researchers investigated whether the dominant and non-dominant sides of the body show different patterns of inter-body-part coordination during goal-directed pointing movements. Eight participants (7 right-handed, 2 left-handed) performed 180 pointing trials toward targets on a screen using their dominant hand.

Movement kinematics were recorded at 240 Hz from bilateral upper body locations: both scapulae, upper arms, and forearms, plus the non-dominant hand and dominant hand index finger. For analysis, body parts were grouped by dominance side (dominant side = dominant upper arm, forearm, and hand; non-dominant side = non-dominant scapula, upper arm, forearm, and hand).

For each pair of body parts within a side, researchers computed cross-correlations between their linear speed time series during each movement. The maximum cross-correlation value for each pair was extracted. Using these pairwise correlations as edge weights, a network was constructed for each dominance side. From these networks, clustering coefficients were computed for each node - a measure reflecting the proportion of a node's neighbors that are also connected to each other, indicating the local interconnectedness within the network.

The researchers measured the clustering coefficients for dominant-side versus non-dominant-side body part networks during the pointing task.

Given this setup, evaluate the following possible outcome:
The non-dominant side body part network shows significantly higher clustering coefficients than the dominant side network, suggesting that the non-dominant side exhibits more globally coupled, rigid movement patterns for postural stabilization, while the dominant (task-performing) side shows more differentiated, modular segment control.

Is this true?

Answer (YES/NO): NO